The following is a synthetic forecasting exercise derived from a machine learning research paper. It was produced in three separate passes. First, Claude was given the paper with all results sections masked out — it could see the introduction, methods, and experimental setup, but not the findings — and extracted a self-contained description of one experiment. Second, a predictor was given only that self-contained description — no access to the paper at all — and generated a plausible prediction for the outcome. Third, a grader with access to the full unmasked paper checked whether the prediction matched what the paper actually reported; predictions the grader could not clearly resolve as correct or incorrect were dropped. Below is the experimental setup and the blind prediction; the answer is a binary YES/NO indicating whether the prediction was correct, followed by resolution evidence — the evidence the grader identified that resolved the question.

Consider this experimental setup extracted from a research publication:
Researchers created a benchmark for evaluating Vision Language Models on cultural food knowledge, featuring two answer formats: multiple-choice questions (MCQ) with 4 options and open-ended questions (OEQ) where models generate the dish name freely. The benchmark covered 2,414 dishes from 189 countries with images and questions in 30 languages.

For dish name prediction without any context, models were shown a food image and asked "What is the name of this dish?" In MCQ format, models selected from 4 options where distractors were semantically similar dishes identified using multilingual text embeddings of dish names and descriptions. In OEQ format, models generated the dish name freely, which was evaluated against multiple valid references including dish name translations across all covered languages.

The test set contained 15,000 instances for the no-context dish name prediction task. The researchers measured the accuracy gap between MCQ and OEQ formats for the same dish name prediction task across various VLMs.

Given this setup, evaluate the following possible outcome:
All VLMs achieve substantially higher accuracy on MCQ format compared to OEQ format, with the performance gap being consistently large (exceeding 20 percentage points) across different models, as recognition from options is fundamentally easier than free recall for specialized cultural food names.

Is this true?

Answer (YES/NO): NO